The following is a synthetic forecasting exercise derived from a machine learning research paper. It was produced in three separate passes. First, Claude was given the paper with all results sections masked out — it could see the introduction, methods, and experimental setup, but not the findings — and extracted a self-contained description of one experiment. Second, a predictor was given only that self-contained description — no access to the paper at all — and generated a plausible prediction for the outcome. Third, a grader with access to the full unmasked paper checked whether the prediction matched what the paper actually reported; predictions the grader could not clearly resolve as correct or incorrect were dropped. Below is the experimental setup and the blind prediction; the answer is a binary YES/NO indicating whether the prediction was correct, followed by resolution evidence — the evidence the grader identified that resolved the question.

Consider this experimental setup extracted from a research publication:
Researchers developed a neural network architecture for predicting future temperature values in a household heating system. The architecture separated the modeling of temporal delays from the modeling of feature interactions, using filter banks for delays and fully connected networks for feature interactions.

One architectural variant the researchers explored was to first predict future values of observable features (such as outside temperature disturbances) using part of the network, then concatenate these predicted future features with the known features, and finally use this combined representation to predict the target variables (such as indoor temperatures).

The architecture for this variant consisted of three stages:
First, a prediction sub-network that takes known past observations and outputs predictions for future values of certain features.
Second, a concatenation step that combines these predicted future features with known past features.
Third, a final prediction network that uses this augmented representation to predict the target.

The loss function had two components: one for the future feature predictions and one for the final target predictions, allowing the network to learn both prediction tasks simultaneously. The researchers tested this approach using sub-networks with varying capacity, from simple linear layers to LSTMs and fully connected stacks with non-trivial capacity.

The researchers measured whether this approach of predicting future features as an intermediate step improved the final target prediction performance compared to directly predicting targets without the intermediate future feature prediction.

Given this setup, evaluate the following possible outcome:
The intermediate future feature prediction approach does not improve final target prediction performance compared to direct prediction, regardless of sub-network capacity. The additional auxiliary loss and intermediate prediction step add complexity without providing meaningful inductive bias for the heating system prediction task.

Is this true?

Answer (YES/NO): YES